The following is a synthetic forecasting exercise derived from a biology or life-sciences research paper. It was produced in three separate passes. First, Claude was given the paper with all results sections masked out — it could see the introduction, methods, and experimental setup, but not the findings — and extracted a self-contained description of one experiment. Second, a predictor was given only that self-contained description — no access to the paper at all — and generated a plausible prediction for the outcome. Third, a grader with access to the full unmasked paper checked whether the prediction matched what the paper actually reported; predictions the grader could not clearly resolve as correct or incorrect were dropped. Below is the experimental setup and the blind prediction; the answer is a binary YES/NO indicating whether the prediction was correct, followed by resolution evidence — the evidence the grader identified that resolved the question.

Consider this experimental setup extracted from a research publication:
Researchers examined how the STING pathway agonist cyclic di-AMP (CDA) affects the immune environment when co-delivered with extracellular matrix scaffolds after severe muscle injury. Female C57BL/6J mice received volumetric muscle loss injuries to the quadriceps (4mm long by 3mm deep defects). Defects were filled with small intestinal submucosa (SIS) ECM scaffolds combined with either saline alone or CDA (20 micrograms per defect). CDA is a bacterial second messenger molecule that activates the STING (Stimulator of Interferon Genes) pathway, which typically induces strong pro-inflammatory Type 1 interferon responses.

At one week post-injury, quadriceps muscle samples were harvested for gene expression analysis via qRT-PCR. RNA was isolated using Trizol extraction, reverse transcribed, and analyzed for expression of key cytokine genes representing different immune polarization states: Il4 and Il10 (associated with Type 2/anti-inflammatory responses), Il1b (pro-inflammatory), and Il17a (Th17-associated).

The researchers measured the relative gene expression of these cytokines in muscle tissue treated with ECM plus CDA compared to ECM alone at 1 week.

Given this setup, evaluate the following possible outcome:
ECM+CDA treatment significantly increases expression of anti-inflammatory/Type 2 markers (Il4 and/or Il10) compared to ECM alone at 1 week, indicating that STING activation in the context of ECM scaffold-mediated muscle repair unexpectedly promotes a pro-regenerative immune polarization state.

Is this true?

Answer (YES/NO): NO